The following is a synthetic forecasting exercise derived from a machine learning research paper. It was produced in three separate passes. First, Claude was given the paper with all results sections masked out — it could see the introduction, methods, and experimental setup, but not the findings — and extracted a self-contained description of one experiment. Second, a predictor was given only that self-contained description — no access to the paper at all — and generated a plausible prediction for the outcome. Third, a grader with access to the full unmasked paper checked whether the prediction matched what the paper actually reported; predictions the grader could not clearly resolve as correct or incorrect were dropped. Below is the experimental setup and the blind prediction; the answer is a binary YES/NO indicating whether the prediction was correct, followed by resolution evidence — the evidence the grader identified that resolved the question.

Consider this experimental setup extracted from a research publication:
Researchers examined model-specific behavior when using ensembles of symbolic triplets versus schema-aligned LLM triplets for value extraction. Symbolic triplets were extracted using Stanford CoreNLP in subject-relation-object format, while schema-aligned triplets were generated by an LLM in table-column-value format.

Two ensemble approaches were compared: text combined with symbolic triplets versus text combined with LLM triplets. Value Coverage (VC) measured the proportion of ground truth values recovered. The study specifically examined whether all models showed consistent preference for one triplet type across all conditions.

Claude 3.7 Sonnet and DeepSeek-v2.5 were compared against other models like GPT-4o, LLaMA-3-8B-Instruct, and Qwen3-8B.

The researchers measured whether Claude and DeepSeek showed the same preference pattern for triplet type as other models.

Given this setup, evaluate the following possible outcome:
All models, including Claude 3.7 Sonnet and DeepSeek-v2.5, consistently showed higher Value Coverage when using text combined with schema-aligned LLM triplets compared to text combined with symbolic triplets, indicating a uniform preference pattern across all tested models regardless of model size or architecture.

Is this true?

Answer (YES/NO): NO